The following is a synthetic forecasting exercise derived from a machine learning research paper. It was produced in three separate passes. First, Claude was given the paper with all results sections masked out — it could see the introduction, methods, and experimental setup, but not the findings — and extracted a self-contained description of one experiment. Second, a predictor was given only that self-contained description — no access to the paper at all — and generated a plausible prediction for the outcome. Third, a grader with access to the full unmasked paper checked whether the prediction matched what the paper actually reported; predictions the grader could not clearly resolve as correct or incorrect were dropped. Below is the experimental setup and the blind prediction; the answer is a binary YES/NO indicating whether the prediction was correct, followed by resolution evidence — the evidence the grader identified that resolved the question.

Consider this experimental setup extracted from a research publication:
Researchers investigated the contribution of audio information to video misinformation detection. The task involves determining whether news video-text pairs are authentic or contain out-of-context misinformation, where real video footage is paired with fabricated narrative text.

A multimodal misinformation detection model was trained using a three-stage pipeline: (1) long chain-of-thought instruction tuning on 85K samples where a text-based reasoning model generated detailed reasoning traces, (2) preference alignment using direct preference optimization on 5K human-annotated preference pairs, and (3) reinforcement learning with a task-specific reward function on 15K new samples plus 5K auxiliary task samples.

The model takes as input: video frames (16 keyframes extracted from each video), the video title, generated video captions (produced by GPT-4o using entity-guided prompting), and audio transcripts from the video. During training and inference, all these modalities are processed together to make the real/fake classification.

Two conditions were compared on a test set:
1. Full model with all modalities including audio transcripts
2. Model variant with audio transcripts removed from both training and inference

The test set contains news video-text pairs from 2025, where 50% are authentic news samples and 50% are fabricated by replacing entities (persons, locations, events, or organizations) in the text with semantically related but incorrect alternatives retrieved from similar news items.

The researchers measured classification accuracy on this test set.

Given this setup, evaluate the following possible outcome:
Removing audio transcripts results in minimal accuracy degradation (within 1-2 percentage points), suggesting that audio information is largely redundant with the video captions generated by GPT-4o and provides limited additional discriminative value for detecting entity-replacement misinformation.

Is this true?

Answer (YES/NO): NO